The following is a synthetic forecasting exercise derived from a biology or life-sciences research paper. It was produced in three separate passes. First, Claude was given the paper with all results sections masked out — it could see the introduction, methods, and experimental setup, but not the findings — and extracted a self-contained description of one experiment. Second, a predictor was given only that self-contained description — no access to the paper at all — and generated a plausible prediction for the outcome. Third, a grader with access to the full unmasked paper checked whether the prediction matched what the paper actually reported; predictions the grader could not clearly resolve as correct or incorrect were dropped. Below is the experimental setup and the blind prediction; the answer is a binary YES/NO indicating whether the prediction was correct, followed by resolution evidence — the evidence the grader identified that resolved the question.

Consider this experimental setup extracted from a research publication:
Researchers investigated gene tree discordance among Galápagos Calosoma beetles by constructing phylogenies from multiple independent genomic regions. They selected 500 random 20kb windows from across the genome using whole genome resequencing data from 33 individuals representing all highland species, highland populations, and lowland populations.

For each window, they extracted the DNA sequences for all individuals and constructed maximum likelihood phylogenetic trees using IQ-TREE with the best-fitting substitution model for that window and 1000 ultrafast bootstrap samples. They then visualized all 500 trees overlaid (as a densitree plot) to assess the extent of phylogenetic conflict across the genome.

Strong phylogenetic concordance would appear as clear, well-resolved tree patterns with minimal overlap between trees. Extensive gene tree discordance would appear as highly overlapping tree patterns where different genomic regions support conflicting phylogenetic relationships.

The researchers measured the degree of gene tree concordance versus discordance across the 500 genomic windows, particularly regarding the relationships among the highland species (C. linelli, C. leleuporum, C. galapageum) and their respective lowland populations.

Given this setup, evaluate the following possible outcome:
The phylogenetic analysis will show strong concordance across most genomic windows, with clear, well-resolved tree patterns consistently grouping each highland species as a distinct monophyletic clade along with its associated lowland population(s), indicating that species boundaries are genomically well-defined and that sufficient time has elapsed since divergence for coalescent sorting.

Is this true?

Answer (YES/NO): NO